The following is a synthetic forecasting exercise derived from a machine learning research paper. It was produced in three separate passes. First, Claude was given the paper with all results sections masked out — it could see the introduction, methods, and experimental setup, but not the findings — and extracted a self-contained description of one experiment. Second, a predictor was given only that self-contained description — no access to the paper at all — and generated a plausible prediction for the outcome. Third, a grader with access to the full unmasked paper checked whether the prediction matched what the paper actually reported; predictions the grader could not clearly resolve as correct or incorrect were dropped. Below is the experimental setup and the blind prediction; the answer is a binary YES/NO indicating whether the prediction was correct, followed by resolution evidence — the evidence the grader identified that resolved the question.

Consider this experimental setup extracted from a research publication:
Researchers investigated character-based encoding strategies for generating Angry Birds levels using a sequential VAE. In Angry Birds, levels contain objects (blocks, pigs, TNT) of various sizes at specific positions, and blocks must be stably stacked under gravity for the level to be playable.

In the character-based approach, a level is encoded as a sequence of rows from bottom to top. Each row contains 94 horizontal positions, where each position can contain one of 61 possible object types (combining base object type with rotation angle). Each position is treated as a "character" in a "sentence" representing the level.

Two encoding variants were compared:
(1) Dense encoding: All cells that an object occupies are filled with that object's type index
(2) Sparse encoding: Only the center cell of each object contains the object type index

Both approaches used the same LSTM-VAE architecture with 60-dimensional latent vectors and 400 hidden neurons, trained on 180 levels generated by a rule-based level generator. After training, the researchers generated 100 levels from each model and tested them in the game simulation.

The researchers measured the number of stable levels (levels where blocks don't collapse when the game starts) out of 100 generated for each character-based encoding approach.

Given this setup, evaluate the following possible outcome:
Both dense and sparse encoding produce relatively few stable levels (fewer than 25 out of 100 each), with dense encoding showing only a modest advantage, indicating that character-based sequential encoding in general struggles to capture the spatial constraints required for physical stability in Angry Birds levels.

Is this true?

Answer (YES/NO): NO